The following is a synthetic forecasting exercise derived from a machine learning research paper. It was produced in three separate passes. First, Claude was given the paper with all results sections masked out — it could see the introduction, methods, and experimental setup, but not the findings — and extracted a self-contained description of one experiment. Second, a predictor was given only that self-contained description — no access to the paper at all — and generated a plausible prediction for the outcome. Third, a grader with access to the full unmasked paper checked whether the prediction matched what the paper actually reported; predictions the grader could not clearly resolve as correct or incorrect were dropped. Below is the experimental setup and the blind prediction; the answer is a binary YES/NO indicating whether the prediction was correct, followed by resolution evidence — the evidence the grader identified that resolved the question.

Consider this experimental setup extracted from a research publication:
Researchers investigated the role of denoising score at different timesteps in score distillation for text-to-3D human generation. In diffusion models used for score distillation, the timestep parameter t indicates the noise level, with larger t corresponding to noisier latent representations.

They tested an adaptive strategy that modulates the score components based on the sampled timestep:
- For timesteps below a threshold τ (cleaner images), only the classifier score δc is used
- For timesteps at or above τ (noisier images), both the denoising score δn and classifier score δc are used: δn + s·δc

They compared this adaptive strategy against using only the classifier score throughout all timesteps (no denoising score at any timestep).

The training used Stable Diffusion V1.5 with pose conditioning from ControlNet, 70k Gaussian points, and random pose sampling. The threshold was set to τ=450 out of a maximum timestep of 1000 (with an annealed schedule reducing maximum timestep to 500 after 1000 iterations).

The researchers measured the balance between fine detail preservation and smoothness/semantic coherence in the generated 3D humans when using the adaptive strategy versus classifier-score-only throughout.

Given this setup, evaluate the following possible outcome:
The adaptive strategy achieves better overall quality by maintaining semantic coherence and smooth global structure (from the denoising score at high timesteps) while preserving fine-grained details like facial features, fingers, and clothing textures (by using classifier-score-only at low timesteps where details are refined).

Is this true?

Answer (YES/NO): YES